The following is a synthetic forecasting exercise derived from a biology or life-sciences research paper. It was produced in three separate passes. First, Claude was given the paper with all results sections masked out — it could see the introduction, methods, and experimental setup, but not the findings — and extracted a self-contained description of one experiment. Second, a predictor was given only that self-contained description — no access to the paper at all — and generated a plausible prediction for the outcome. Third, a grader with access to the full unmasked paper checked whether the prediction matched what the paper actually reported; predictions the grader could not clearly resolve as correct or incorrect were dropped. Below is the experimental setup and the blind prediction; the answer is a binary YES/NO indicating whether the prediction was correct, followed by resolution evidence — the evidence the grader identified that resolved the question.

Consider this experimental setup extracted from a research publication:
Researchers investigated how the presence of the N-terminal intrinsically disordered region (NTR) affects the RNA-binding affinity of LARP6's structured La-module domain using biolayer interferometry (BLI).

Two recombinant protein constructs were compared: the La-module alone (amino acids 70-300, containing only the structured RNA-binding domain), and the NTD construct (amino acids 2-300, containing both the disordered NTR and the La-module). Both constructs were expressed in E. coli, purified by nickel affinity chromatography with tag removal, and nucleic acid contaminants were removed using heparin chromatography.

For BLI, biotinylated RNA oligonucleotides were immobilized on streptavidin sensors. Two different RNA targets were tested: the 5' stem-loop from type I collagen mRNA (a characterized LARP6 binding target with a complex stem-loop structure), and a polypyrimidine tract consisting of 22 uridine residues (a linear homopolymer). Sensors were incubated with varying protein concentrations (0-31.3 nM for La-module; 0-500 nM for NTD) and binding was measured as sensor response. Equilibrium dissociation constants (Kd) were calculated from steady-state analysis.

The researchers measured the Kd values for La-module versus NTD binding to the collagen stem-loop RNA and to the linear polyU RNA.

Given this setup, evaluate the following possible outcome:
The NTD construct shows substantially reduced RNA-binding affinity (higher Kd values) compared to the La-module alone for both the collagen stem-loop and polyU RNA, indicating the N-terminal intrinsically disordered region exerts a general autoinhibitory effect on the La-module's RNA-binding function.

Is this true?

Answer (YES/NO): NO